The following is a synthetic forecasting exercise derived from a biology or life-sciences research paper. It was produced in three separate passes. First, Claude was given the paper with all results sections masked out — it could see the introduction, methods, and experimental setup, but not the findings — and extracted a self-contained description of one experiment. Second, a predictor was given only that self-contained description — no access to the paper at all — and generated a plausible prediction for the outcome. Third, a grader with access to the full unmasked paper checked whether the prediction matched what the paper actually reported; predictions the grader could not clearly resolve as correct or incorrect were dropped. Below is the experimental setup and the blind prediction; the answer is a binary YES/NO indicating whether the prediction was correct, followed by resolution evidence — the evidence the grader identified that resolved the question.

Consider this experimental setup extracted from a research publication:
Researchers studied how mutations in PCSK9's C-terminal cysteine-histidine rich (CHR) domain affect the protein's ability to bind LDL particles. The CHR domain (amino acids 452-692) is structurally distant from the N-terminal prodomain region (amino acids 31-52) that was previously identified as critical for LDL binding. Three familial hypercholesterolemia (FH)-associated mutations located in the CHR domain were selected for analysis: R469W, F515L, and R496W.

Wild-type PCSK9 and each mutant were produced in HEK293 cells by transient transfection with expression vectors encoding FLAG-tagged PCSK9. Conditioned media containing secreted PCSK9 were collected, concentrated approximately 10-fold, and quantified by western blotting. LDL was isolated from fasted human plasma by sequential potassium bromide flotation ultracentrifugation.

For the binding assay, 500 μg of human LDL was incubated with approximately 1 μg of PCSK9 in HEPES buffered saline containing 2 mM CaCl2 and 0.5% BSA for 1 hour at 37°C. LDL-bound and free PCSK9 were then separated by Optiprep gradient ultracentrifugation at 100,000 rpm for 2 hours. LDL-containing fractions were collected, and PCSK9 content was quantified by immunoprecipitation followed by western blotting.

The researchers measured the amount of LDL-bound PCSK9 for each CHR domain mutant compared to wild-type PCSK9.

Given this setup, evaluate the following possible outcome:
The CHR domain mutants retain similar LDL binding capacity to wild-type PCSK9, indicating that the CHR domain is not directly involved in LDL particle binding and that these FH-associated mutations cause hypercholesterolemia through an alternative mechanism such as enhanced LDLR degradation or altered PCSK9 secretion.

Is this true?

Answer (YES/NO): NO